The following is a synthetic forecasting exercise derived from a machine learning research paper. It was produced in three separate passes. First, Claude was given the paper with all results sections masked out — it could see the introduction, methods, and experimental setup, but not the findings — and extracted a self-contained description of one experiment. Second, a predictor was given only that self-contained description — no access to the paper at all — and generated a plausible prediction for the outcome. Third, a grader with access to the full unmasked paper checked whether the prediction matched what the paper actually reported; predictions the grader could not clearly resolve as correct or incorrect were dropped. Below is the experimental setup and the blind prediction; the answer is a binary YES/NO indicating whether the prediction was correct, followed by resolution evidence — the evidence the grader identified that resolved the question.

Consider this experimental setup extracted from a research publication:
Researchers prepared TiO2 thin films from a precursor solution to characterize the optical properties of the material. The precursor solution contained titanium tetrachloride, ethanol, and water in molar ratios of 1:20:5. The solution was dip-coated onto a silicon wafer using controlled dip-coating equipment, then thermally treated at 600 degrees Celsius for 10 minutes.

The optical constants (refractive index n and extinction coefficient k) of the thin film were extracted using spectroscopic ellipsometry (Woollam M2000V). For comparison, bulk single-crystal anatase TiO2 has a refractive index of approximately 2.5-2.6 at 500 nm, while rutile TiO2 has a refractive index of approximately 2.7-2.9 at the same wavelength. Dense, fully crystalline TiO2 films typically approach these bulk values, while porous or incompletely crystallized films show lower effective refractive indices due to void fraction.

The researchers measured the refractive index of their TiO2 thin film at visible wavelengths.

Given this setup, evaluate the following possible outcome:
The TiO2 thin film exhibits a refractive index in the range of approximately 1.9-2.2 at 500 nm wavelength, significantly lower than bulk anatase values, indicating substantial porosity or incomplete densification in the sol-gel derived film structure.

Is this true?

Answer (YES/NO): NO